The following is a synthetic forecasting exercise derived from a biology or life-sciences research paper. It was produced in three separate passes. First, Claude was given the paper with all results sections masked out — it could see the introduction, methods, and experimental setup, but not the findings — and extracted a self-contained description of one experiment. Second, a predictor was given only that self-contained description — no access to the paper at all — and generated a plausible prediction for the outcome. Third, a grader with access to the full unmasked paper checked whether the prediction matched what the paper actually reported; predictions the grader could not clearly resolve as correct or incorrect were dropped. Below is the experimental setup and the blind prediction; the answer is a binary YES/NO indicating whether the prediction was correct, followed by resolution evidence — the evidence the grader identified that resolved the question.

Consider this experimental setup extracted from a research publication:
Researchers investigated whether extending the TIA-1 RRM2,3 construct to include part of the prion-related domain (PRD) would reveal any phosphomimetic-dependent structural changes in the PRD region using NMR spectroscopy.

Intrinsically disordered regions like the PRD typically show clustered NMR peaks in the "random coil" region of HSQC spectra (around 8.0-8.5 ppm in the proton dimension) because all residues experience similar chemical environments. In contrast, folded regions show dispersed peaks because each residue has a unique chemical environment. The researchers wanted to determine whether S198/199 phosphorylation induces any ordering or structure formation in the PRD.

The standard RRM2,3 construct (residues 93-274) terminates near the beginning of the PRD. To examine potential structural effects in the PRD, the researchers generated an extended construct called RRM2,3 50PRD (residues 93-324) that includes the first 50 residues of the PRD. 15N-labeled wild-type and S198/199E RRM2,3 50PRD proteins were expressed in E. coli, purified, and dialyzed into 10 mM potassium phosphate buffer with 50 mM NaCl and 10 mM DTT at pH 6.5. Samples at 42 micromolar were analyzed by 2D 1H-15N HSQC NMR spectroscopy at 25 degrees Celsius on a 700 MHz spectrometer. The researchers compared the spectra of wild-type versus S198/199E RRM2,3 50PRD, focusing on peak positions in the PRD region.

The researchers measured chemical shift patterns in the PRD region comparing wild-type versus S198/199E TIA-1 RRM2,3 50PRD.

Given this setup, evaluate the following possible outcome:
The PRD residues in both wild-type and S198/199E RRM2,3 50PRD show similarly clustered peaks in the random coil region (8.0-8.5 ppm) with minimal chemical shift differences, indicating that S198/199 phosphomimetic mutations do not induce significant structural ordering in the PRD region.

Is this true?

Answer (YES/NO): NO